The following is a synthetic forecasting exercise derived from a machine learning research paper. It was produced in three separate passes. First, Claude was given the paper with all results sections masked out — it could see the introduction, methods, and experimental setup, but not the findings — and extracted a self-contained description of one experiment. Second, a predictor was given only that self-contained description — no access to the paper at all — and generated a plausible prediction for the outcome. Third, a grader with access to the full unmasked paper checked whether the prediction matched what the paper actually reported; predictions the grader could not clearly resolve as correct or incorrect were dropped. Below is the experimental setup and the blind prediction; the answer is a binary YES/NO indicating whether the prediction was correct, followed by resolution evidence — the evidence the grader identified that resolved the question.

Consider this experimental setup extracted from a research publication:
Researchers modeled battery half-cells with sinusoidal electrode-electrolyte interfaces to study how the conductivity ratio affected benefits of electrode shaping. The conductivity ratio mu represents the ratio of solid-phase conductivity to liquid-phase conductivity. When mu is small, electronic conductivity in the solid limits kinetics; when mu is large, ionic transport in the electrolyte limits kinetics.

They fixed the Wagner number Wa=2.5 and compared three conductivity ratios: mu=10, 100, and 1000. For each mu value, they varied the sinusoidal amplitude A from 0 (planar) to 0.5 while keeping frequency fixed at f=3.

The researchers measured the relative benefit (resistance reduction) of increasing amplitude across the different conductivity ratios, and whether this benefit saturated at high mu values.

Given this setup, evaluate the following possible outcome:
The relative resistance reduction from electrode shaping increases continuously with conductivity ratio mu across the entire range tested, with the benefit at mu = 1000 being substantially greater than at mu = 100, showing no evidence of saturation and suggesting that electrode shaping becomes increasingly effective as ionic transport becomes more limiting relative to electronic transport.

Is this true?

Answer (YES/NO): NO